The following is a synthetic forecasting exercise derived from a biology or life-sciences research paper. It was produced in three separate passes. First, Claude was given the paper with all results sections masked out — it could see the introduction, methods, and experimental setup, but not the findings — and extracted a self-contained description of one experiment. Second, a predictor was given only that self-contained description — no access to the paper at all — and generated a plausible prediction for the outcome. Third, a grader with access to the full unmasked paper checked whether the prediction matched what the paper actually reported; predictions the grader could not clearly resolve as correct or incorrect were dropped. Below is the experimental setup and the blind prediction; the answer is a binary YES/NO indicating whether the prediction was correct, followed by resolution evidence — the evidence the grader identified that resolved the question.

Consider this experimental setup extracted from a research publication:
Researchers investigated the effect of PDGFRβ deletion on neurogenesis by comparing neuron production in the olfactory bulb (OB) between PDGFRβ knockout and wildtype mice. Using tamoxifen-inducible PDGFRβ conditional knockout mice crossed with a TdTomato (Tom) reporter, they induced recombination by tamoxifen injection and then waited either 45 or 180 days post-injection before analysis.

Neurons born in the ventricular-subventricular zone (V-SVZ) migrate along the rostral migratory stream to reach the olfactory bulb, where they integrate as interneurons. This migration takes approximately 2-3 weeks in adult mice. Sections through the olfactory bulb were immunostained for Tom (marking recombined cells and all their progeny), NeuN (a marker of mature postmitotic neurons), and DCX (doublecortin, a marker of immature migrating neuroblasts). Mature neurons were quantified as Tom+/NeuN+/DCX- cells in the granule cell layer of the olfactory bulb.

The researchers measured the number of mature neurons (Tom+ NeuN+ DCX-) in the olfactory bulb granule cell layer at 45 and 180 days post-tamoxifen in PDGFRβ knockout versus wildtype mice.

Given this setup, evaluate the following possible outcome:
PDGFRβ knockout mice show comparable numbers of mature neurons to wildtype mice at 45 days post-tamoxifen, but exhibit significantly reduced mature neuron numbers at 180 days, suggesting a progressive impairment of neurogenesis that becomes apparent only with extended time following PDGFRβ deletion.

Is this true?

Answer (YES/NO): NO